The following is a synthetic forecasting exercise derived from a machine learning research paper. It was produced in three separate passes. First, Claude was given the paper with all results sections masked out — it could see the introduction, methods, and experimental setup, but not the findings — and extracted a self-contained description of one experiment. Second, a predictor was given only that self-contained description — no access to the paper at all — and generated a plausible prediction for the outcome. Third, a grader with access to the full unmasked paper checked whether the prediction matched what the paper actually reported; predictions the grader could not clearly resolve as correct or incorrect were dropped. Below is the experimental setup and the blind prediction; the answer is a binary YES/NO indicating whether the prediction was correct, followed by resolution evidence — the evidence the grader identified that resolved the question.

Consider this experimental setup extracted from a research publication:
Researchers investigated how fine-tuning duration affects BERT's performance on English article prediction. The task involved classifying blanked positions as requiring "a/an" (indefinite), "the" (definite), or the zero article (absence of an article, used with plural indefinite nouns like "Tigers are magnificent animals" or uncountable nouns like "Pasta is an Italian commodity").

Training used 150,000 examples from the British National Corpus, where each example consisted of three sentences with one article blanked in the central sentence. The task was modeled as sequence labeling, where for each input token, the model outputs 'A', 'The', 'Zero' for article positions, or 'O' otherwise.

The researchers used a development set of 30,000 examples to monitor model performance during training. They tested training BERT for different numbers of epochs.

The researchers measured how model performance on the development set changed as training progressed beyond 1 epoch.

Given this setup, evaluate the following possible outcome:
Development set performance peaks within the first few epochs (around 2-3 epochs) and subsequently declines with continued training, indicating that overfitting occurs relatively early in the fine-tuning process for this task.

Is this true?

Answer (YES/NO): NO